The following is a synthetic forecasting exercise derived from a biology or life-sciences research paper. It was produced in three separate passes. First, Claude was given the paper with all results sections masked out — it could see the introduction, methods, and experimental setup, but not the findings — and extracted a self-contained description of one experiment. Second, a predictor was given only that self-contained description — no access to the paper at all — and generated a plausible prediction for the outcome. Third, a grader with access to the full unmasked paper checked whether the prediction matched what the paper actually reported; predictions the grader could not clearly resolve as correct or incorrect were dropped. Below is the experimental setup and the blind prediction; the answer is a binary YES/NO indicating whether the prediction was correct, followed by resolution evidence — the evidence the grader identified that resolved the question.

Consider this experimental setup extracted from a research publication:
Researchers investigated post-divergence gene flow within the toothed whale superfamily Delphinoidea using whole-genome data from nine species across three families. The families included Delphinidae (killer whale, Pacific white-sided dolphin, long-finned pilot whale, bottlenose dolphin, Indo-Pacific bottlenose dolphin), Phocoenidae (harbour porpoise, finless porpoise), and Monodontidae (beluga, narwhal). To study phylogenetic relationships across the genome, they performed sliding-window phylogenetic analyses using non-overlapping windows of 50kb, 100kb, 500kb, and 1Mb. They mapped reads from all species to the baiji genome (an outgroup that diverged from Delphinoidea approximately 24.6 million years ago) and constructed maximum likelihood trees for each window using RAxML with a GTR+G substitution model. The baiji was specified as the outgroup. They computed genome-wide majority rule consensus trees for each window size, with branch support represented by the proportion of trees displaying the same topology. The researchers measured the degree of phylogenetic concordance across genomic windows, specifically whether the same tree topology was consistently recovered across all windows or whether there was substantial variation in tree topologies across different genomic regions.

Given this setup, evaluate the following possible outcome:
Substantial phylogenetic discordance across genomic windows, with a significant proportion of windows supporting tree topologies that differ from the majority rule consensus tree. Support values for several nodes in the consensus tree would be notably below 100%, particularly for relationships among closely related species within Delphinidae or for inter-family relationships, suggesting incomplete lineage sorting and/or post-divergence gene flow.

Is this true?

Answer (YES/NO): YES